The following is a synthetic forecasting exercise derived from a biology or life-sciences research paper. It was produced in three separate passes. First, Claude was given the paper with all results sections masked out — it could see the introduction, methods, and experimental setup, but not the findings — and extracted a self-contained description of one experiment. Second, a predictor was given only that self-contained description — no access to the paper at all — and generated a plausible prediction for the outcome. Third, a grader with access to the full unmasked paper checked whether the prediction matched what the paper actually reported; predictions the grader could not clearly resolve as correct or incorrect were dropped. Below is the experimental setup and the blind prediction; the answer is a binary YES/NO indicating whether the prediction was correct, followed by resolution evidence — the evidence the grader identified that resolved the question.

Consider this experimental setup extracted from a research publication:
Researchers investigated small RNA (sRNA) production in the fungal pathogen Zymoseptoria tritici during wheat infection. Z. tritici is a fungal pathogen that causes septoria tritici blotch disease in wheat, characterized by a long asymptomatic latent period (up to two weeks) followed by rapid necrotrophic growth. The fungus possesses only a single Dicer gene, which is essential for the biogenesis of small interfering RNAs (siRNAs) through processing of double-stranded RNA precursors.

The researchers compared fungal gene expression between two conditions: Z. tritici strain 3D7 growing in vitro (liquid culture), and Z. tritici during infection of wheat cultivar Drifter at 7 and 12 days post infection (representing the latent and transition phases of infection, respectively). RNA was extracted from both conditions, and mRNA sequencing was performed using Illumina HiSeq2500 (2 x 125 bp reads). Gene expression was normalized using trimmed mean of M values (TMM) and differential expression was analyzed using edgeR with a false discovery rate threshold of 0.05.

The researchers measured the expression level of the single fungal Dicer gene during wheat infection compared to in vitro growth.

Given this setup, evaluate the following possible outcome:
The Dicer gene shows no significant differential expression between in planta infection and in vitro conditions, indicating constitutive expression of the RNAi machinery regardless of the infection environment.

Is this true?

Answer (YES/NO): NO